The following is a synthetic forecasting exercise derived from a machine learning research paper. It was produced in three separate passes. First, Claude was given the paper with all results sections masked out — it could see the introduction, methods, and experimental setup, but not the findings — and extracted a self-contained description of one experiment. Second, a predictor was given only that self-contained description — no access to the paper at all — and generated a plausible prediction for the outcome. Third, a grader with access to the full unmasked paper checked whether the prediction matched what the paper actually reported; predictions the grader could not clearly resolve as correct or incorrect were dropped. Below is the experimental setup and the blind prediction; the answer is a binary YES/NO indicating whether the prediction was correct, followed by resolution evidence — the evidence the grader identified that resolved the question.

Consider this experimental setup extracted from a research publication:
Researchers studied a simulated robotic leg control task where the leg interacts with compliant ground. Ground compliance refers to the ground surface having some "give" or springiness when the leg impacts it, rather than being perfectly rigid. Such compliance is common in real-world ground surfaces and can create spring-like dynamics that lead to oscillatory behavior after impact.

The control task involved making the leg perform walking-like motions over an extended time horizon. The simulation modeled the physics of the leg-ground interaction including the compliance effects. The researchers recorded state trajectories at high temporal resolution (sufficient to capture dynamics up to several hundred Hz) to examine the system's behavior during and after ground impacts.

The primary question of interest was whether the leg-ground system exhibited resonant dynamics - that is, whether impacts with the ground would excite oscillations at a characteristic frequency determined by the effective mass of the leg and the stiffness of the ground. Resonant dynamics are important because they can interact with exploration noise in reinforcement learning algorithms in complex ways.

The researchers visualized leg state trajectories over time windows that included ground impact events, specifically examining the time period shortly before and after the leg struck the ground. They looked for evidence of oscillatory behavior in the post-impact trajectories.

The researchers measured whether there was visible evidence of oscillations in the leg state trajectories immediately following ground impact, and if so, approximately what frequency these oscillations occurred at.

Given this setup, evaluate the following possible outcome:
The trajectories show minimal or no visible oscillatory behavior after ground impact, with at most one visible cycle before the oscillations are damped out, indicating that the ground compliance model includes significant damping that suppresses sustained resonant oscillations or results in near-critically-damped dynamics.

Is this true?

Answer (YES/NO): NO